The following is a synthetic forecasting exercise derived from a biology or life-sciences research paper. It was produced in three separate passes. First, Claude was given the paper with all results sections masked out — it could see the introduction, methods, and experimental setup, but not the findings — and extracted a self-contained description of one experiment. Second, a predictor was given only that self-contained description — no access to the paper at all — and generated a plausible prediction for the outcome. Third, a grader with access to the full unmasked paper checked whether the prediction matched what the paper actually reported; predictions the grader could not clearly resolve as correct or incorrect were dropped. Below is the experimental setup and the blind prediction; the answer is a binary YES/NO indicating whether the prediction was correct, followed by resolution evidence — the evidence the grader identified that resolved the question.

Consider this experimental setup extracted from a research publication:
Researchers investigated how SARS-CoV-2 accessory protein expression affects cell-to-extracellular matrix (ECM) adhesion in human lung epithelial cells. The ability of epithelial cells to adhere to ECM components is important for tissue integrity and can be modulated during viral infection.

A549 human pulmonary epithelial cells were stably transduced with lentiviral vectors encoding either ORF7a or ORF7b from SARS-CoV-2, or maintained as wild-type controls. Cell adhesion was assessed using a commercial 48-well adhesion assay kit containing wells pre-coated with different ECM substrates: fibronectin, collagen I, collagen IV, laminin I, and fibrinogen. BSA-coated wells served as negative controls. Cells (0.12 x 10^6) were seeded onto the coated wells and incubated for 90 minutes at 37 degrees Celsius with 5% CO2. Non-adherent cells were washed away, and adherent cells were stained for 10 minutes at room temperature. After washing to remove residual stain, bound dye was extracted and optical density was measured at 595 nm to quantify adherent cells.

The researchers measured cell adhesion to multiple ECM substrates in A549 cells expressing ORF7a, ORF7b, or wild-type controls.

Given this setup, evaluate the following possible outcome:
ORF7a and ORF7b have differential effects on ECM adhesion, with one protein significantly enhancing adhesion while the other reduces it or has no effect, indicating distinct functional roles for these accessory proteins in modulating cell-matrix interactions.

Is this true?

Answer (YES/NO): NO